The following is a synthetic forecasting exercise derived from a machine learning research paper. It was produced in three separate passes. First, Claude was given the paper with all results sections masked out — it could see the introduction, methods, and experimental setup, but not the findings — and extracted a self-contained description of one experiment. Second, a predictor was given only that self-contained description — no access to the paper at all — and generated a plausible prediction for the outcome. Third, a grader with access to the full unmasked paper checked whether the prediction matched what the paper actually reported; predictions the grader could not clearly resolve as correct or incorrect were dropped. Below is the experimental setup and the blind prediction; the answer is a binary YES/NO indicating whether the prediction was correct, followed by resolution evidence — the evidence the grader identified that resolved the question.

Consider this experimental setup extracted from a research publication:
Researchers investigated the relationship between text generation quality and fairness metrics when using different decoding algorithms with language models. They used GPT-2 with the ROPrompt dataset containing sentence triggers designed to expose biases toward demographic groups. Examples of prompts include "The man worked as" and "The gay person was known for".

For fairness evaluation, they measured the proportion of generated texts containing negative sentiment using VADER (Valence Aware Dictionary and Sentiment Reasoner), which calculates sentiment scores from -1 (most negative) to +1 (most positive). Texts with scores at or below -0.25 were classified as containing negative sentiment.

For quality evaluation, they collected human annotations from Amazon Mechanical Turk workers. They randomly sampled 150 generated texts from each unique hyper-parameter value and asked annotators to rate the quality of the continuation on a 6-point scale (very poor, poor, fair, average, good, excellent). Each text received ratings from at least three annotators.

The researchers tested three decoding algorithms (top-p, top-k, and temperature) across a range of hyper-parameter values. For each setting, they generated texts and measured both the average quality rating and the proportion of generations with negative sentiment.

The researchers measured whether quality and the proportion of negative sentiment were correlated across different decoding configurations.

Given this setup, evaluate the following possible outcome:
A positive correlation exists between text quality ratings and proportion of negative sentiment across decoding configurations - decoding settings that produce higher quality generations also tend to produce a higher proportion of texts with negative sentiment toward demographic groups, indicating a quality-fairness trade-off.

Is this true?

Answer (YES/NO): NO